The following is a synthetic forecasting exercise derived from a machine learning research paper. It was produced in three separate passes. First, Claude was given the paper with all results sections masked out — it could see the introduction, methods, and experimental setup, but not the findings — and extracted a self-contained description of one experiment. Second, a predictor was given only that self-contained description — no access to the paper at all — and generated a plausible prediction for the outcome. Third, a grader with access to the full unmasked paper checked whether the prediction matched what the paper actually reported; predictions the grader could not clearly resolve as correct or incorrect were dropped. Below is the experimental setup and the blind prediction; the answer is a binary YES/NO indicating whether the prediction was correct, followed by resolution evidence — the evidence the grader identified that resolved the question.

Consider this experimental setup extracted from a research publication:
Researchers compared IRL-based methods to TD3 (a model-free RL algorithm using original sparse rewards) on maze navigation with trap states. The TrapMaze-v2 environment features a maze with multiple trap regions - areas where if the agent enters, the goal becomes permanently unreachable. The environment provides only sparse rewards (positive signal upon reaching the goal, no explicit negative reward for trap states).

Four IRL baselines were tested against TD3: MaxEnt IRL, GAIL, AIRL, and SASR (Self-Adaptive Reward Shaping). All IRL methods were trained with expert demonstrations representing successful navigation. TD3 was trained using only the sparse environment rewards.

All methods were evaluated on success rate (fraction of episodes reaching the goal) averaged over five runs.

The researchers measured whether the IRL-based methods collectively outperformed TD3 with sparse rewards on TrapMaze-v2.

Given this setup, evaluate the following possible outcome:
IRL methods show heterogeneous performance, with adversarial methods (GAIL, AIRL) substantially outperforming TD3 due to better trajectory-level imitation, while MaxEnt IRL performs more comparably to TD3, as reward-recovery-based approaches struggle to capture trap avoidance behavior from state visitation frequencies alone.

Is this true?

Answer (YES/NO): NO